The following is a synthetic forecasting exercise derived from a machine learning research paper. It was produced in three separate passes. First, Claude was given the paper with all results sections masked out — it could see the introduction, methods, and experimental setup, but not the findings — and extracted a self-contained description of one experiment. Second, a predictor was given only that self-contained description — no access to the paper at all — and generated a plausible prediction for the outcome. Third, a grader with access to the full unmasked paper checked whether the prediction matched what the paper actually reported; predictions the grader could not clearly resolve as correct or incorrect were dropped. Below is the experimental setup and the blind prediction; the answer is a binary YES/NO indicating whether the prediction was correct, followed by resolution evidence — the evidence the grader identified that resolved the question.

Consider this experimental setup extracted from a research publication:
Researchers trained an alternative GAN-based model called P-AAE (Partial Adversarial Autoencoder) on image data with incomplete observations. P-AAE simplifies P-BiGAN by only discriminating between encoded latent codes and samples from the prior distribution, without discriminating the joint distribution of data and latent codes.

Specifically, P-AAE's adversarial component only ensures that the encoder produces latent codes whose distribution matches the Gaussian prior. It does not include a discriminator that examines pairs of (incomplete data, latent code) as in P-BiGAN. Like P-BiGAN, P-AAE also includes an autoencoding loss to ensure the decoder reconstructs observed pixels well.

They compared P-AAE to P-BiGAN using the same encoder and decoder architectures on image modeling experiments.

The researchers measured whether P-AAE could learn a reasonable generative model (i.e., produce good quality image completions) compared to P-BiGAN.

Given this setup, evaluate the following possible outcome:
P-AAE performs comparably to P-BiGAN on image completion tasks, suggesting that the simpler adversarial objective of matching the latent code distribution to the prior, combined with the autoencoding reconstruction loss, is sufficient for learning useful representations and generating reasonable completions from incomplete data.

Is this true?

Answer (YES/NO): NO